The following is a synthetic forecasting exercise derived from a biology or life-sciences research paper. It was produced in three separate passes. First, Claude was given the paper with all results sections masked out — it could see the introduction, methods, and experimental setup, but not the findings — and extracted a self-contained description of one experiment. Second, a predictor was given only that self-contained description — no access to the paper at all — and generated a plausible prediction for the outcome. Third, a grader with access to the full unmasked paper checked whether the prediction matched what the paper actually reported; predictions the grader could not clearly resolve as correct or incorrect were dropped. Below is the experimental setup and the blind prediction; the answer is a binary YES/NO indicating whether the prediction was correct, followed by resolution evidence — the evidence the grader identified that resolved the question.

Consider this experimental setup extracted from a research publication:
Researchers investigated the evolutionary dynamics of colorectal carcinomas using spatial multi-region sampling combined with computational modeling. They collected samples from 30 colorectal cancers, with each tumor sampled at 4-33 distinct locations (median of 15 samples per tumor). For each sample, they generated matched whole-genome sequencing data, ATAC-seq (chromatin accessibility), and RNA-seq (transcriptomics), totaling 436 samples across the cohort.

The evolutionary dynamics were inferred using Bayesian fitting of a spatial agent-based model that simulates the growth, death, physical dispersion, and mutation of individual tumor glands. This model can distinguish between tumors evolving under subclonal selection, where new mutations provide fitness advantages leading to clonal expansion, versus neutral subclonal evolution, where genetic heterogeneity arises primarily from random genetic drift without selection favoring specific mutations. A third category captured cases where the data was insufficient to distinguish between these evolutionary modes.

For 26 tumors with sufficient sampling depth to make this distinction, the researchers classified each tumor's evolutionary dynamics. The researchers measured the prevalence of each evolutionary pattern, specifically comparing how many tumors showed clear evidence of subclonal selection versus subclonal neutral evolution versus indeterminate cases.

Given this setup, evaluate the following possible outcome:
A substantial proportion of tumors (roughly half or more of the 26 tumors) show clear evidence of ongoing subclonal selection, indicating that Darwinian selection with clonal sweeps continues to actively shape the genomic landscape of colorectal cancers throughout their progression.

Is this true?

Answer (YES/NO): NO